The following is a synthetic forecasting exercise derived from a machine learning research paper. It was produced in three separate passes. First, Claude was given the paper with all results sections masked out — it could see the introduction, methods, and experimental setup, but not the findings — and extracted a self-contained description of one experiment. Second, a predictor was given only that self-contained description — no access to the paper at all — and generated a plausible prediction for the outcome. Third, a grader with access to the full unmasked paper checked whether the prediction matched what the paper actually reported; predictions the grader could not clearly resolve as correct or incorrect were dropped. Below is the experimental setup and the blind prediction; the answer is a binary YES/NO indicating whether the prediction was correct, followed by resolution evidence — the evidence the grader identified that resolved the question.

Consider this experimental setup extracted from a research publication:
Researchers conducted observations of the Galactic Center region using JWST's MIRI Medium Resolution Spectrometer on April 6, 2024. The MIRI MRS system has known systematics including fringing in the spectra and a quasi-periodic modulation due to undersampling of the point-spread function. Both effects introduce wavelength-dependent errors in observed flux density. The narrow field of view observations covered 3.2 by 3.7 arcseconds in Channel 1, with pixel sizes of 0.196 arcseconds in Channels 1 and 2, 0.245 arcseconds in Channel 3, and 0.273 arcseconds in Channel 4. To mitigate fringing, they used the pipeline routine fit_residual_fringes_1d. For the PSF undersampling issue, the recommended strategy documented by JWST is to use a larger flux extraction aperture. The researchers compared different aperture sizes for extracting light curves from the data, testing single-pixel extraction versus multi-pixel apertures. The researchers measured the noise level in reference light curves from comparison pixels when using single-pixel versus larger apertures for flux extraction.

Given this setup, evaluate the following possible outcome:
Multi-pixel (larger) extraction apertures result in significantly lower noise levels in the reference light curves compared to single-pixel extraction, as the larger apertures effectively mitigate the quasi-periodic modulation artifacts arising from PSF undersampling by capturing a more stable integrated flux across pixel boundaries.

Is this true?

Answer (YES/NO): NO